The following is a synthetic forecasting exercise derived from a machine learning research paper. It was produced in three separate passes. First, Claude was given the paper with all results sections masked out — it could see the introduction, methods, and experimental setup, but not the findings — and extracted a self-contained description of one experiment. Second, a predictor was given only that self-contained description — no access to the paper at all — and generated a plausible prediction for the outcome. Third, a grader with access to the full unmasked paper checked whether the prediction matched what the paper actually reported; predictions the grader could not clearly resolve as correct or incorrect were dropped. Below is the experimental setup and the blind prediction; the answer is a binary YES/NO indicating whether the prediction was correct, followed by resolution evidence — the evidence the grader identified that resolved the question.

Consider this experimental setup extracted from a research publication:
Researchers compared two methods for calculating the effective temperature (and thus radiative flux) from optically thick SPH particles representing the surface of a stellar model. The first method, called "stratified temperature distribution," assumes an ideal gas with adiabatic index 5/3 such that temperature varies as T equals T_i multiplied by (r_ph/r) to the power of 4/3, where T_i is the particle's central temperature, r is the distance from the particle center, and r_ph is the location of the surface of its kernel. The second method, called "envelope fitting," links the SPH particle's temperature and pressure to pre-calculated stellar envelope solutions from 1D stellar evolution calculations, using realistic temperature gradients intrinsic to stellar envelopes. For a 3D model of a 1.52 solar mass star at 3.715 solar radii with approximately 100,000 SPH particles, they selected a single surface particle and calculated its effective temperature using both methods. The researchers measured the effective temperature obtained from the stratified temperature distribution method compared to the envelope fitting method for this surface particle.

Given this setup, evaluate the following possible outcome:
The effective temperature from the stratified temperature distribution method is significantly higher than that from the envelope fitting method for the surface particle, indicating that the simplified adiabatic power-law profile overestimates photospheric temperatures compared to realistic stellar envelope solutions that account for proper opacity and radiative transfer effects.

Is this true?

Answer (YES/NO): YES